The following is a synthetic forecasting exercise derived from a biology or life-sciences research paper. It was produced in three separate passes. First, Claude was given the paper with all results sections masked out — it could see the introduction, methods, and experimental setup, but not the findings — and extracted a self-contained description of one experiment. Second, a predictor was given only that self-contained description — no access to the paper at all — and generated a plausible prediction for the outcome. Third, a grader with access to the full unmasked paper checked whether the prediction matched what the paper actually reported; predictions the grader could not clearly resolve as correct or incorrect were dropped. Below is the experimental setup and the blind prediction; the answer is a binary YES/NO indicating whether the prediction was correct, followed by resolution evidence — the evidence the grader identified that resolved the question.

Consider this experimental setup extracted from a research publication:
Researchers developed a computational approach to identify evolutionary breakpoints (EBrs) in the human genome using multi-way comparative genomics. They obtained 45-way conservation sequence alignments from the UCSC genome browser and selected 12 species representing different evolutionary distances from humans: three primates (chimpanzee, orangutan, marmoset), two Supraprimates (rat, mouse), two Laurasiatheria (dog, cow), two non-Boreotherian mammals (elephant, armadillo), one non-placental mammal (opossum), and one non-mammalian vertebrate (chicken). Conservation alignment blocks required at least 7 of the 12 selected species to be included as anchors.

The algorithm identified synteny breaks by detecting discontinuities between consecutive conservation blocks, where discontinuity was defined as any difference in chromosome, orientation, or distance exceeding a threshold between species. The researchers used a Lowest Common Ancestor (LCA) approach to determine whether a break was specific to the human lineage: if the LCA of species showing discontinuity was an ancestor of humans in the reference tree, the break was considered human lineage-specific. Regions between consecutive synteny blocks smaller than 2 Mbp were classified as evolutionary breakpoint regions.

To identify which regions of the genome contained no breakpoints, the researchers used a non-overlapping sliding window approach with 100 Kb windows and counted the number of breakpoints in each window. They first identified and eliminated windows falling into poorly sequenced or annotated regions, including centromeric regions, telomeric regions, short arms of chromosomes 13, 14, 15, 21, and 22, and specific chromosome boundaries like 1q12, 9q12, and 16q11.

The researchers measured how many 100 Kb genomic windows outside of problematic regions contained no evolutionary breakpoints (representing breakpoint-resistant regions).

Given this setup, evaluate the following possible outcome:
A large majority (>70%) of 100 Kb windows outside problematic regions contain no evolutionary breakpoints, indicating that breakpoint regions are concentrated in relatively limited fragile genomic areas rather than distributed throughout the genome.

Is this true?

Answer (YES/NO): NO